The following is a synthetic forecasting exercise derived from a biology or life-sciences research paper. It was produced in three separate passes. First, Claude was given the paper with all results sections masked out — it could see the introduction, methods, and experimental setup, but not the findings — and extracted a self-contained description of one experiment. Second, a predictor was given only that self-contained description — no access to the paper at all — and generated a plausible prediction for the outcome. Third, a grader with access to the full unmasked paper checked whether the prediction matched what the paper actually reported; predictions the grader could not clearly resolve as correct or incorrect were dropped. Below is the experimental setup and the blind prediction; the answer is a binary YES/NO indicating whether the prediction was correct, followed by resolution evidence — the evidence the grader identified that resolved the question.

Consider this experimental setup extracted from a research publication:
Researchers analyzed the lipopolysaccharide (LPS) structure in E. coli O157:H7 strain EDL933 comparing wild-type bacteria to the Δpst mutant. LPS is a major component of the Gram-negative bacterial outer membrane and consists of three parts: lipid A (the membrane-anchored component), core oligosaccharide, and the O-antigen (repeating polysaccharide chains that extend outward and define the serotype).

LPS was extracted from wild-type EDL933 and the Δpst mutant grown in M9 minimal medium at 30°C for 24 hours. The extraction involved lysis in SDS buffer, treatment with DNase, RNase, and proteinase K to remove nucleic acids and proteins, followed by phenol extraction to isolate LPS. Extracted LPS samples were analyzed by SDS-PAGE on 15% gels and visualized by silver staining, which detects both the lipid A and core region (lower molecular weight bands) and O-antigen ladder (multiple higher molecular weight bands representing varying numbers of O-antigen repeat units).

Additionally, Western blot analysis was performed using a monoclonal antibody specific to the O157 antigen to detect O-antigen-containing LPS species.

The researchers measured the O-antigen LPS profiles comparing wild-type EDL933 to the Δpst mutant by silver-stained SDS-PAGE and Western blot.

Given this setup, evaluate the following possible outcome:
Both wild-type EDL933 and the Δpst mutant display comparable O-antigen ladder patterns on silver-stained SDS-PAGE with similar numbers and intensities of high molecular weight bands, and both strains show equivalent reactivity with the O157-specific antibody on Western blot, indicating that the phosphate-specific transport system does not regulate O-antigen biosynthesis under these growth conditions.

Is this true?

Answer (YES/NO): NO